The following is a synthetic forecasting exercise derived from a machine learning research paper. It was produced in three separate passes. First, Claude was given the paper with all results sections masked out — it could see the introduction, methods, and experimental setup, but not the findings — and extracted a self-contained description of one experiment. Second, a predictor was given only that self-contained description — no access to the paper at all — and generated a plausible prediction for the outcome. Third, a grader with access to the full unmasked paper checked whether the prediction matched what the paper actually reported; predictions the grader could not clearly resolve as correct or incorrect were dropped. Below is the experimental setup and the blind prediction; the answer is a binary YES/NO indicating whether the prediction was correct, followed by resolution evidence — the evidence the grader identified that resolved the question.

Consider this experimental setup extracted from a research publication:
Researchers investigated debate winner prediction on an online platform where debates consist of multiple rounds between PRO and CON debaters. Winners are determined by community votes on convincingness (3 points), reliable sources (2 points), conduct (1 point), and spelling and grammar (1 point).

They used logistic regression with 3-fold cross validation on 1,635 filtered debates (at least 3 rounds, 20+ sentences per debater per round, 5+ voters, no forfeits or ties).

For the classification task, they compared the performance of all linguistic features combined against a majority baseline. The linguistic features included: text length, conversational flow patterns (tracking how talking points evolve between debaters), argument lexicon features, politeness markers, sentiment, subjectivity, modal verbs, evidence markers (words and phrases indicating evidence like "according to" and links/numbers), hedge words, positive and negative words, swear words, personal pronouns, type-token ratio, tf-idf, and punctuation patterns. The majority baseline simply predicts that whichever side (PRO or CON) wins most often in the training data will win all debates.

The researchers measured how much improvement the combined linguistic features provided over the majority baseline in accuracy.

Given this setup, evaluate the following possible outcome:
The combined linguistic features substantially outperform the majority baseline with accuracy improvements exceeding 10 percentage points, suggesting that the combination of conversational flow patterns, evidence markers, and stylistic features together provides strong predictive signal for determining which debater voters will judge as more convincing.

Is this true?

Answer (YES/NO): NO